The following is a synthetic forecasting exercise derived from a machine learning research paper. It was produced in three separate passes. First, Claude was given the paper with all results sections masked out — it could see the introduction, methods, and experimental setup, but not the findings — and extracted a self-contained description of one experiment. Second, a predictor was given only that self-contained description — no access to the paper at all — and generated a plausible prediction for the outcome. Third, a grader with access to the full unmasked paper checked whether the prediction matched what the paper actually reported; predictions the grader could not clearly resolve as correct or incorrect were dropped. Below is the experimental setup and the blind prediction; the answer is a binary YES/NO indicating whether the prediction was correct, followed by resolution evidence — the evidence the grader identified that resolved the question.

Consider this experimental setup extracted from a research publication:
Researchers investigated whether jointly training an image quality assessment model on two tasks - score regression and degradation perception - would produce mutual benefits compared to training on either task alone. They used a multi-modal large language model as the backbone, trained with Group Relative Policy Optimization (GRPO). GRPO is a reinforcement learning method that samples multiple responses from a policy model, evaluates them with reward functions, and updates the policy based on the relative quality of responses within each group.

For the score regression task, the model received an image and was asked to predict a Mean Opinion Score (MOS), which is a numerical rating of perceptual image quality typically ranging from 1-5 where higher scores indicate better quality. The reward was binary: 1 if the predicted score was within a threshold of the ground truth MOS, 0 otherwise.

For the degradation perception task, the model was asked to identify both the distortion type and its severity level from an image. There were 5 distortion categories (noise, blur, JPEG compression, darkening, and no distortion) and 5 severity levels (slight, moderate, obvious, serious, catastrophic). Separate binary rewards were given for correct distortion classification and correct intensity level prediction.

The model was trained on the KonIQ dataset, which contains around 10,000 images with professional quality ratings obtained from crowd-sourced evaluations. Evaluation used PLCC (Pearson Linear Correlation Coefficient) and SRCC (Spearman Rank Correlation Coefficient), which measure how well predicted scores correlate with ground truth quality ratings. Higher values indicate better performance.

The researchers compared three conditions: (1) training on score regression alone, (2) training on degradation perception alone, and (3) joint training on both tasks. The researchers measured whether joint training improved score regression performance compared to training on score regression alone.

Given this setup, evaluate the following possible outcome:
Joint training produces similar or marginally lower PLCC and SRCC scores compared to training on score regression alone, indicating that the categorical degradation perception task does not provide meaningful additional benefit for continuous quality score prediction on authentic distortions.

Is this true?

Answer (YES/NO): NO